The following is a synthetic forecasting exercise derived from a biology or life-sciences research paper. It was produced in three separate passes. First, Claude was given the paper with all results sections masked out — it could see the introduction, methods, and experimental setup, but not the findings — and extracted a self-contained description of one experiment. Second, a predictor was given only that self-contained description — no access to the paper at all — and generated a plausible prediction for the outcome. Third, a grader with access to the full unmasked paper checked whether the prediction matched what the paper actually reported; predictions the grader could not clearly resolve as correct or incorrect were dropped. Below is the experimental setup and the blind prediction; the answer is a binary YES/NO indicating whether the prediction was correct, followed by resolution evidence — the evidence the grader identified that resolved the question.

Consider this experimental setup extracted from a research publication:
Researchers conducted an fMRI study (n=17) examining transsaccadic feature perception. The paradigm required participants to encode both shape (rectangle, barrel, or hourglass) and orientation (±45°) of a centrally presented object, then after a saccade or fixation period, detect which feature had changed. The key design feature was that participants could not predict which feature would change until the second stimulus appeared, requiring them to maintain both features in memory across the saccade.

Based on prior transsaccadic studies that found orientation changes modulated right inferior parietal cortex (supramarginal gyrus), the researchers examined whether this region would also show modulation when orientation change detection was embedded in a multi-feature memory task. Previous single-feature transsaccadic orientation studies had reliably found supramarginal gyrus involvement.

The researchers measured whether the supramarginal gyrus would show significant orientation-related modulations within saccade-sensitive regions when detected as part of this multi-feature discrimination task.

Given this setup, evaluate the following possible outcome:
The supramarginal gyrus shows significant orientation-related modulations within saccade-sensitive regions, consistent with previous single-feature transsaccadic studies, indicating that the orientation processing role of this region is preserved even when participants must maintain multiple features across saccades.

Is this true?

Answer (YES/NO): NO